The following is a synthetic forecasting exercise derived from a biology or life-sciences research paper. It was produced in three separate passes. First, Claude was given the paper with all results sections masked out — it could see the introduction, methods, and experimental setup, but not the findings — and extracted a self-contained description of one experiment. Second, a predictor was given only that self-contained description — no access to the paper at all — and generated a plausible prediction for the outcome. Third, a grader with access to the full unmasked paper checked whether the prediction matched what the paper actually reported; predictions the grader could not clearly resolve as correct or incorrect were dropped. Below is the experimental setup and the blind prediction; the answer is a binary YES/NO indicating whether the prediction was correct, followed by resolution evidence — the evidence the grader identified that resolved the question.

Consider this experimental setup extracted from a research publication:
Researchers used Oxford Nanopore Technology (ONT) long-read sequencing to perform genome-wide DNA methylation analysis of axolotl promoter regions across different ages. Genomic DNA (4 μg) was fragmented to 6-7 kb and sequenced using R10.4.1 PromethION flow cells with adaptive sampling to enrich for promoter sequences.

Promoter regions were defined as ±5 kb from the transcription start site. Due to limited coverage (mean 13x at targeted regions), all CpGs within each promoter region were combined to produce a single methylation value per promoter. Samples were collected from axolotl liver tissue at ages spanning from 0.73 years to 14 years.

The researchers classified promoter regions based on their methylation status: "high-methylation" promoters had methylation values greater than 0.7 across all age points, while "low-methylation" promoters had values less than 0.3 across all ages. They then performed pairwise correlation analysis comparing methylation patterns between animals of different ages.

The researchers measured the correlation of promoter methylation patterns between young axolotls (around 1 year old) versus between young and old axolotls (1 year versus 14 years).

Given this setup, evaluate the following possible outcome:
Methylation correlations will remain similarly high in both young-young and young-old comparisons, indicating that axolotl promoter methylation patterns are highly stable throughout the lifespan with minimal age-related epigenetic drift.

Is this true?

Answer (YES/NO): NO